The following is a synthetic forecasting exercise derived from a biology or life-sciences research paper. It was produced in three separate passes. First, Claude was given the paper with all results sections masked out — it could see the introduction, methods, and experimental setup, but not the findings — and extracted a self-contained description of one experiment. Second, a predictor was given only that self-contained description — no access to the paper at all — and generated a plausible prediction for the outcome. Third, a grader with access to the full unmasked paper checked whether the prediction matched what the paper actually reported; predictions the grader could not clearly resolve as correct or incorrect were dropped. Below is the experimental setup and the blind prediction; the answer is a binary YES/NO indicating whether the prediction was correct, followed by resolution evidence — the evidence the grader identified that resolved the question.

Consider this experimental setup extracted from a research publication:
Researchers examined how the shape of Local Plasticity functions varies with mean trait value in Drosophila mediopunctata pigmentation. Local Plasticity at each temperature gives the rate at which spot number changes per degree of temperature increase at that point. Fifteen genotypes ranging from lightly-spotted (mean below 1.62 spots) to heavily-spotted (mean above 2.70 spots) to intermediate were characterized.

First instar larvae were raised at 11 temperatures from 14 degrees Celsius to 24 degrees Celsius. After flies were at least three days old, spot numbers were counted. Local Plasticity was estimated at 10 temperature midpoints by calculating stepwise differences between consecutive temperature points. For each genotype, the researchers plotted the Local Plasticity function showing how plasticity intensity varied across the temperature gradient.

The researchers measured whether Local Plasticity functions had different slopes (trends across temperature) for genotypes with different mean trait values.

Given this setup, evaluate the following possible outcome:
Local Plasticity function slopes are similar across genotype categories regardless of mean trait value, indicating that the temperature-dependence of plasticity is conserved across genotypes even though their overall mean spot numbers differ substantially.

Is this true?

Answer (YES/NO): NO